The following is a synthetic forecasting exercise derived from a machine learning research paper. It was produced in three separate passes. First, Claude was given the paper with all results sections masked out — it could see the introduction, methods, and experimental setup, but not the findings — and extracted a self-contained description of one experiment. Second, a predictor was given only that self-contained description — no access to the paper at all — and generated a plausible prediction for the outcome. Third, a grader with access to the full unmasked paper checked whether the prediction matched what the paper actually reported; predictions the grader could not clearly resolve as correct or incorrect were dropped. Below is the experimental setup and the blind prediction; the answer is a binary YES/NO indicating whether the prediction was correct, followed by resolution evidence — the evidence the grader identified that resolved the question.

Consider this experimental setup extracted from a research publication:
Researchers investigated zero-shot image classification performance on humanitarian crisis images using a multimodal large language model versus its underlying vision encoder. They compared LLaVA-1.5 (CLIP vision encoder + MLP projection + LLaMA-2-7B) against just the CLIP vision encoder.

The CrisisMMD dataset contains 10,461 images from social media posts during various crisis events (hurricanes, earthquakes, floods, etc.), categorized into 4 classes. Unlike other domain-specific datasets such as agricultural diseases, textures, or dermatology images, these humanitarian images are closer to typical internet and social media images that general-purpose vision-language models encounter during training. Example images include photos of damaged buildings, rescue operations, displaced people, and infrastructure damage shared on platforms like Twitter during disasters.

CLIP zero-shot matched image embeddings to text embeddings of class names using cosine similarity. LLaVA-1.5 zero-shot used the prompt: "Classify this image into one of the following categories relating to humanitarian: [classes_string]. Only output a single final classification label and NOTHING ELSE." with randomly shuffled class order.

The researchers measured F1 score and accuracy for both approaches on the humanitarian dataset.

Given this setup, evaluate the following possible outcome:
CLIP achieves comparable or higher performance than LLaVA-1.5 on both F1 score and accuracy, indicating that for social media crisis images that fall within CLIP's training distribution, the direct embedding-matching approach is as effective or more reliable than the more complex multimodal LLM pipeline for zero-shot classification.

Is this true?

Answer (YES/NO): NO